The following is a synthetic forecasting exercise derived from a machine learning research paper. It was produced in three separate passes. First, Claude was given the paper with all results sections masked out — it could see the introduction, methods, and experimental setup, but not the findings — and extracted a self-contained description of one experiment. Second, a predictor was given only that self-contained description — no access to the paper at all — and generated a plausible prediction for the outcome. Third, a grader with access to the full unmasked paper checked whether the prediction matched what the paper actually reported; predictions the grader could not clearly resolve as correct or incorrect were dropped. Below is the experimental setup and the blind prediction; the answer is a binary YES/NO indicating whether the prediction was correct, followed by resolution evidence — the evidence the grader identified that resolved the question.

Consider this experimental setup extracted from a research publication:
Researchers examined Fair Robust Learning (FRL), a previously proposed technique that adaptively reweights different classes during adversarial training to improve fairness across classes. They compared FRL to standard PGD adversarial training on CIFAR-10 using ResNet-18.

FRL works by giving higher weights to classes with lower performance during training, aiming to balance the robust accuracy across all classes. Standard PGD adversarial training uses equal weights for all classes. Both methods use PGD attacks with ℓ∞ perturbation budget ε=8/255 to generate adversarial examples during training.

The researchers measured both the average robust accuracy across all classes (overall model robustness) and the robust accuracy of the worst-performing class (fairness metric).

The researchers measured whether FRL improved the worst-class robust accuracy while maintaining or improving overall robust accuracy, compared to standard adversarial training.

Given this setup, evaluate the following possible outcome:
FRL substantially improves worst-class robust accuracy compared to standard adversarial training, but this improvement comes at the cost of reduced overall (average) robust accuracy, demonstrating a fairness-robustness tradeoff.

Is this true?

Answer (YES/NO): YES